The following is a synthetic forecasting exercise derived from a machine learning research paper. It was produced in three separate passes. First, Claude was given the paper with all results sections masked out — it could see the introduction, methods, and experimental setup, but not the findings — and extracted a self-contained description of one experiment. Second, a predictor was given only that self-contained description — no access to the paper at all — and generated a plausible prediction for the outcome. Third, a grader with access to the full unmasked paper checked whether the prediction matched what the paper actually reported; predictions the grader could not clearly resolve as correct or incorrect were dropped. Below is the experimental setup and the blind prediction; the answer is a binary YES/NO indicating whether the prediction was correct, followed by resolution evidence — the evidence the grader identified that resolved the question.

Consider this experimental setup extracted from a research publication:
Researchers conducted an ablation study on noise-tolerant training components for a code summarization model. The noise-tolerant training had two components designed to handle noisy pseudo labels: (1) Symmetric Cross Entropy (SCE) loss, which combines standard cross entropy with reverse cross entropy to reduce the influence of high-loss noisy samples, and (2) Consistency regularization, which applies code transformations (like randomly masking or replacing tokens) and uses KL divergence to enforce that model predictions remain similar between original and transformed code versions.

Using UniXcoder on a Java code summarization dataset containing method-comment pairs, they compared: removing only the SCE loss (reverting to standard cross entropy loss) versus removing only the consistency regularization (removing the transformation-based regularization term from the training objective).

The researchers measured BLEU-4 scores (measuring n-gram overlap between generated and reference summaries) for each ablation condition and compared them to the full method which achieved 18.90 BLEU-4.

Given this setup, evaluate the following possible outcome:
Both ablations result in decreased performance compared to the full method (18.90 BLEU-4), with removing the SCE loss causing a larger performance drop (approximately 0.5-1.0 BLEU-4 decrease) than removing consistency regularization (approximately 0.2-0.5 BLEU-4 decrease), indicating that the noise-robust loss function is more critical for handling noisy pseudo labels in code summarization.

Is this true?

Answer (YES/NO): NO